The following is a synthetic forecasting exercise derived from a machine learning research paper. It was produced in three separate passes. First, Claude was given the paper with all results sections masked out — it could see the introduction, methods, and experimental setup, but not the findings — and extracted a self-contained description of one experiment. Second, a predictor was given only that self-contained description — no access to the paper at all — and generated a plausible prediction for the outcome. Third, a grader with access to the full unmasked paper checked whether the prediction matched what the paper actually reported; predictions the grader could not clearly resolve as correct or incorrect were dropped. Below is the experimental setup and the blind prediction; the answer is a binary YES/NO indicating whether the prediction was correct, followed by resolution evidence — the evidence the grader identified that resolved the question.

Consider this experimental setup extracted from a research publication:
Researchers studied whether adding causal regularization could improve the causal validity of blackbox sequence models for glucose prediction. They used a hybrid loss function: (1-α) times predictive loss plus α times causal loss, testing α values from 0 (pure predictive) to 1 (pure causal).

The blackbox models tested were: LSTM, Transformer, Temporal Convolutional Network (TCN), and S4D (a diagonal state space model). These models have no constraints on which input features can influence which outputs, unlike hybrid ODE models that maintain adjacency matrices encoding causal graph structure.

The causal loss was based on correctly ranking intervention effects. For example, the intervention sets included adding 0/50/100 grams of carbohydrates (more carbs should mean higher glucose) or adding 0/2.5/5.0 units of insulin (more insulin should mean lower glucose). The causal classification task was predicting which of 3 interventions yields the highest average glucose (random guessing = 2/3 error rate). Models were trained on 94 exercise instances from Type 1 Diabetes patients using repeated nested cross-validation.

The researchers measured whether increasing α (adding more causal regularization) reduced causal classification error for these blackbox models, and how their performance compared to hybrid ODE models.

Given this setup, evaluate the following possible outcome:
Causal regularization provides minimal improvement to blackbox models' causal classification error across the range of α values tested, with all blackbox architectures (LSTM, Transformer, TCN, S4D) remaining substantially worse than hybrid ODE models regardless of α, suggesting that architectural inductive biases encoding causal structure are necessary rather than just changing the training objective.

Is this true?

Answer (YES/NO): NO